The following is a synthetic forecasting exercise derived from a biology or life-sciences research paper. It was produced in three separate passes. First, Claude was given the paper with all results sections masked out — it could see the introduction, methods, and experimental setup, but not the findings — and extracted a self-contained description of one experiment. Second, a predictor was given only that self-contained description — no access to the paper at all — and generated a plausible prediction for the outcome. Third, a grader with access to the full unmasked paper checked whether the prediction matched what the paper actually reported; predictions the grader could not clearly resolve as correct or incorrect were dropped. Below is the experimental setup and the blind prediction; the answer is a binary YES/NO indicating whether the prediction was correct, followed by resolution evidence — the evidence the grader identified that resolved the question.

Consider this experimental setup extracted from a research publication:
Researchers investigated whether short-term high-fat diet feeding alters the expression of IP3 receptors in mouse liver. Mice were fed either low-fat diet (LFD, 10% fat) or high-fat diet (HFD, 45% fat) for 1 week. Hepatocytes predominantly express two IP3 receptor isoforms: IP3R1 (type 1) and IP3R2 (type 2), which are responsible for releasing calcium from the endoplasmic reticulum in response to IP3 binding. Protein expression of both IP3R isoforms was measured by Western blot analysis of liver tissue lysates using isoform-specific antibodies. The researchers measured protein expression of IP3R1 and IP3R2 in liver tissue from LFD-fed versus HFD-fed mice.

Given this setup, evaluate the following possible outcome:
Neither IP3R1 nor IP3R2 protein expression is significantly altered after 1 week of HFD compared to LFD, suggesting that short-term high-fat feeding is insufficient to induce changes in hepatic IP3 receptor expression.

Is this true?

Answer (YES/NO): YES